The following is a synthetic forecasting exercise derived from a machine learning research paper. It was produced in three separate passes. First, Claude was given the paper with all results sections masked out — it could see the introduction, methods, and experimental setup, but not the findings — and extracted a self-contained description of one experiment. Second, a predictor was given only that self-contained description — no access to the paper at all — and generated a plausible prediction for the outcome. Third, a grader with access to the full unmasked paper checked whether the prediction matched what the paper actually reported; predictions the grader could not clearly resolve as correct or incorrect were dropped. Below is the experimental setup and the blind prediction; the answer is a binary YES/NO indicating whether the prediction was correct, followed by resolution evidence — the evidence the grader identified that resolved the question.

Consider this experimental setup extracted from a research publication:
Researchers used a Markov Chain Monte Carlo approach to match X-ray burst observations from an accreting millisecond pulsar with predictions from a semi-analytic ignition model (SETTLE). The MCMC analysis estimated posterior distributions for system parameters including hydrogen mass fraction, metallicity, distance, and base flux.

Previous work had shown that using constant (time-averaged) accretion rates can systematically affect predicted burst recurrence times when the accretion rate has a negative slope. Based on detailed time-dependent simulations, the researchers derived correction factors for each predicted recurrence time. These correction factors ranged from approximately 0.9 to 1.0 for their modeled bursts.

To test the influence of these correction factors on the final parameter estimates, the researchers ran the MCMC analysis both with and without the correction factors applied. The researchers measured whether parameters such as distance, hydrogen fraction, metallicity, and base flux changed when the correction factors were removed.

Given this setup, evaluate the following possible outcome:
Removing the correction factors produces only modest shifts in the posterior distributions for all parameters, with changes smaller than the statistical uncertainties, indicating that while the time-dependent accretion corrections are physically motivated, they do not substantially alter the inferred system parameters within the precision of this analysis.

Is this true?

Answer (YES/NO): YES